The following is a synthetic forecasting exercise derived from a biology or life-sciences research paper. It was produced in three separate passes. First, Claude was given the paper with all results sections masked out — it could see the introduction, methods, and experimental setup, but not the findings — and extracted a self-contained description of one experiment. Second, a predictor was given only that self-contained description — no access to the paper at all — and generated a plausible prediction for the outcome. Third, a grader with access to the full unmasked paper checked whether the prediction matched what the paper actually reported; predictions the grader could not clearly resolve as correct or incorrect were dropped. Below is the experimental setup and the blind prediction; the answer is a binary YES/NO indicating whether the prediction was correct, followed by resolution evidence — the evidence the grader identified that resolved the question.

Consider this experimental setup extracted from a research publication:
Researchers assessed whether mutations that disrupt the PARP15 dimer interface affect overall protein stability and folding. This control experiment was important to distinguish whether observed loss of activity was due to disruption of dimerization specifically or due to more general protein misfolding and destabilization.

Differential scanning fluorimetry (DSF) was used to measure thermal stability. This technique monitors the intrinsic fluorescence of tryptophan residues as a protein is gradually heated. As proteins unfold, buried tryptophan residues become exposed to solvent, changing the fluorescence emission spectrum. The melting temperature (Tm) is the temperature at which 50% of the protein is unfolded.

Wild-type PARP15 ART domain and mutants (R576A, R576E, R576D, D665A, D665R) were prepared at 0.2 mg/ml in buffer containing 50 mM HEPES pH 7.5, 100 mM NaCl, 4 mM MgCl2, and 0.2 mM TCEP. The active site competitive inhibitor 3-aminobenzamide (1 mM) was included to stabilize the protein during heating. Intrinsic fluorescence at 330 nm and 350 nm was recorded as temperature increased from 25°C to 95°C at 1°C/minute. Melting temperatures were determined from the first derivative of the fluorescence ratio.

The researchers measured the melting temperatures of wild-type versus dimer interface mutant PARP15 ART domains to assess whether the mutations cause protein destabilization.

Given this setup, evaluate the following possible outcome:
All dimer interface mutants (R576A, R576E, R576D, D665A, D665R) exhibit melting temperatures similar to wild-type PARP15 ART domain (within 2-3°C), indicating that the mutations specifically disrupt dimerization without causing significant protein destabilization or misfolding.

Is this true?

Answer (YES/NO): NO